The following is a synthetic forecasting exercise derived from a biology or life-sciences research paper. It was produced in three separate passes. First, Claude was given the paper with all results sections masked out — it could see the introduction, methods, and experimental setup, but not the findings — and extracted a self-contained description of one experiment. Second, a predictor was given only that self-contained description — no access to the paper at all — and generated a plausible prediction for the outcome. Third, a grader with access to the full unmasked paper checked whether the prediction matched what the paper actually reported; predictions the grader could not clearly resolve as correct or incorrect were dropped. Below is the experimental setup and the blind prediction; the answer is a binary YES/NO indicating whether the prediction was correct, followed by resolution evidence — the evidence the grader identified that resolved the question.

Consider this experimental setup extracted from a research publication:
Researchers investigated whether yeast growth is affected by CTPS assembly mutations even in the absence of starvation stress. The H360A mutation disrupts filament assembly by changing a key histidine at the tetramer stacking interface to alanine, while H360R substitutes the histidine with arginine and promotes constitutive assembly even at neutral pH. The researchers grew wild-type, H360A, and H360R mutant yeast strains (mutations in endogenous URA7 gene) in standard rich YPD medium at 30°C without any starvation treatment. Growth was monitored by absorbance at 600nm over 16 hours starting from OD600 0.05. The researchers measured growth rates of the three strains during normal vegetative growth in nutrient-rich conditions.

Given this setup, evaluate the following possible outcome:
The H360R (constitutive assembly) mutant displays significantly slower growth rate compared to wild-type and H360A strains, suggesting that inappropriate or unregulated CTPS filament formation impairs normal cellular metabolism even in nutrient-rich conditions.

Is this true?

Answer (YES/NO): YES